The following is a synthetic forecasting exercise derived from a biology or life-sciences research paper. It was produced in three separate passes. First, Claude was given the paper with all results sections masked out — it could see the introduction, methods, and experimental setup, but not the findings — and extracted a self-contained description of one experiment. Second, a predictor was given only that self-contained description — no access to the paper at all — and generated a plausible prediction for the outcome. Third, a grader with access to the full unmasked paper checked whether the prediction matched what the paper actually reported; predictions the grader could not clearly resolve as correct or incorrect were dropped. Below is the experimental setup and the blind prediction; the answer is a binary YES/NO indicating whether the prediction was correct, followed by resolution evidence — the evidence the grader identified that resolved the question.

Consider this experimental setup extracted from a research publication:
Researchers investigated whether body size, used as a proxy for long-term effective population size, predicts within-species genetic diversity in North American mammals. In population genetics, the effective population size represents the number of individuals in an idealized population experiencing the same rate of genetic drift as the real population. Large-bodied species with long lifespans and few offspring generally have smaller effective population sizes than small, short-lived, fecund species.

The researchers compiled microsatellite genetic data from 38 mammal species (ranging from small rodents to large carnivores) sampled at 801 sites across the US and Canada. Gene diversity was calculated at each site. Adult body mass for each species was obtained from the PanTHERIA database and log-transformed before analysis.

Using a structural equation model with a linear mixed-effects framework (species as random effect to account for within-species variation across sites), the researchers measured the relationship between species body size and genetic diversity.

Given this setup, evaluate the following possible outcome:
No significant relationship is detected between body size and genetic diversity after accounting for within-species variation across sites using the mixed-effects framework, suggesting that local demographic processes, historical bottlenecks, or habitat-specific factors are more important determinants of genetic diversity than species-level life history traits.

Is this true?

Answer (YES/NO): NO